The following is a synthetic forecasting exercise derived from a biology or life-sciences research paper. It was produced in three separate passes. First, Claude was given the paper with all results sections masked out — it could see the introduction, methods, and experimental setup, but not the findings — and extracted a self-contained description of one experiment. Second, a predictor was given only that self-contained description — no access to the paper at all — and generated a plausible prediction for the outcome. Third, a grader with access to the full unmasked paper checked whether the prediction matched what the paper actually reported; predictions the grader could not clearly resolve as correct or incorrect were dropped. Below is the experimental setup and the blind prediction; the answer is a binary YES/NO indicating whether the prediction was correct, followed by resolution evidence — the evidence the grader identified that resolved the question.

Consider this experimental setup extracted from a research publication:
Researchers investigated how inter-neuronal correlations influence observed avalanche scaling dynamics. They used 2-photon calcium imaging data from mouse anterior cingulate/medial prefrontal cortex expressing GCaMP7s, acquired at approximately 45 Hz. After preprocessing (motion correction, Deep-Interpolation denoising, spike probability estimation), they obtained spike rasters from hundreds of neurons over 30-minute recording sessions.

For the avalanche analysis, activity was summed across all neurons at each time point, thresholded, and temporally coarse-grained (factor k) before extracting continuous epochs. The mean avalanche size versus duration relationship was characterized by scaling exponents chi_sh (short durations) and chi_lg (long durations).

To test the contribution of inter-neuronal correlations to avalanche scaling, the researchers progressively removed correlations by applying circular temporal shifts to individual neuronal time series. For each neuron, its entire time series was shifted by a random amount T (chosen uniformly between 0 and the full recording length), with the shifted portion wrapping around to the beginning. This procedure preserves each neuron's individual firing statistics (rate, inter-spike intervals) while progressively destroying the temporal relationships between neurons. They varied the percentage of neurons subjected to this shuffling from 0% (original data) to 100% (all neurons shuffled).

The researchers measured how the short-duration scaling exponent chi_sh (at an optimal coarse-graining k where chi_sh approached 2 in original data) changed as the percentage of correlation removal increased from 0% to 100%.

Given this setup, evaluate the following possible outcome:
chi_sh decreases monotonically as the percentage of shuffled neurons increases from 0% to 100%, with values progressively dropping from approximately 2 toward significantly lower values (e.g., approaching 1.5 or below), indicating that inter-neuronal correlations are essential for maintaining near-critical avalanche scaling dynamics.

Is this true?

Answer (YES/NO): YES